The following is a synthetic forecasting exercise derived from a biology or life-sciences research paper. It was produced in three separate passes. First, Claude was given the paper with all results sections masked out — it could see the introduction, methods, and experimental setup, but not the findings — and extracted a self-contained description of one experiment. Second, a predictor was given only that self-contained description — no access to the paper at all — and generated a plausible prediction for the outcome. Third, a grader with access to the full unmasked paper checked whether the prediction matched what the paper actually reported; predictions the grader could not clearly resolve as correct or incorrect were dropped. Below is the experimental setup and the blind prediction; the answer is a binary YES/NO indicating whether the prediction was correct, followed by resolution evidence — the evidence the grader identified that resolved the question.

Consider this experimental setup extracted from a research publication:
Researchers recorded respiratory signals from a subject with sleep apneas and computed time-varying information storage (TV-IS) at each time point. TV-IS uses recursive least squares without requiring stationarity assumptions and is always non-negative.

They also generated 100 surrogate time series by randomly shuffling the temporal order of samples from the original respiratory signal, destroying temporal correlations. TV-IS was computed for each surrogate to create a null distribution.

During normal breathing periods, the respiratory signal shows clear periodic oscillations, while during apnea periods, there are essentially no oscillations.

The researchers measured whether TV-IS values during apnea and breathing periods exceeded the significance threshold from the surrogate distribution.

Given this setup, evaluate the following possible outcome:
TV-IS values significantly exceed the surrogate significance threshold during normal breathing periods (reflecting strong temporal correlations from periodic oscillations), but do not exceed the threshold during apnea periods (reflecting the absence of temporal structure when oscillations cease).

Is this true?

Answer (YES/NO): NO